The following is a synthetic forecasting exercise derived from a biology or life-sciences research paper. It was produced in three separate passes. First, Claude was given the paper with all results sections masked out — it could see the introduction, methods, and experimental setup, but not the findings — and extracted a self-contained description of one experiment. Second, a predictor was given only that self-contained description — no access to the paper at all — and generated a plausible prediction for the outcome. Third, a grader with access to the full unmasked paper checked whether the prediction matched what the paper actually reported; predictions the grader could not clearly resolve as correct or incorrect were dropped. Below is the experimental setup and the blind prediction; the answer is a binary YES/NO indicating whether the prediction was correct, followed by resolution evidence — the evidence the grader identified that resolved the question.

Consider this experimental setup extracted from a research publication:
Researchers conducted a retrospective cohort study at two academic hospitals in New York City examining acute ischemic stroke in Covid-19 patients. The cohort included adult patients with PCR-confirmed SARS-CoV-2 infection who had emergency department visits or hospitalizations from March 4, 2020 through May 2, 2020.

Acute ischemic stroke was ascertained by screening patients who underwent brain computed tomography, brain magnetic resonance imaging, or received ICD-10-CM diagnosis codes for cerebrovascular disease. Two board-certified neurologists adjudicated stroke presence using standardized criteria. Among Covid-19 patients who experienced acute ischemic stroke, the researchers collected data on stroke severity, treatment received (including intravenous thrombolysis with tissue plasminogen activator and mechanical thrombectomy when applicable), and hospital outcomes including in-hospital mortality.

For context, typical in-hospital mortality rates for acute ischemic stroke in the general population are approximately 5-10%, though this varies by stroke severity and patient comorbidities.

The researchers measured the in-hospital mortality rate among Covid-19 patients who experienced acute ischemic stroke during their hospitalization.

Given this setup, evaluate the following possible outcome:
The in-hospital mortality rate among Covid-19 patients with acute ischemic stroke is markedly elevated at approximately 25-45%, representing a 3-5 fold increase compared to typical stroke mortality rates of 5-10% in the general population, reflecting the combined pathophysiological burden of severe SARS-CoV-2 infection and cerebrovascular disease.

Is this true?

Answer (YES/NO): YES